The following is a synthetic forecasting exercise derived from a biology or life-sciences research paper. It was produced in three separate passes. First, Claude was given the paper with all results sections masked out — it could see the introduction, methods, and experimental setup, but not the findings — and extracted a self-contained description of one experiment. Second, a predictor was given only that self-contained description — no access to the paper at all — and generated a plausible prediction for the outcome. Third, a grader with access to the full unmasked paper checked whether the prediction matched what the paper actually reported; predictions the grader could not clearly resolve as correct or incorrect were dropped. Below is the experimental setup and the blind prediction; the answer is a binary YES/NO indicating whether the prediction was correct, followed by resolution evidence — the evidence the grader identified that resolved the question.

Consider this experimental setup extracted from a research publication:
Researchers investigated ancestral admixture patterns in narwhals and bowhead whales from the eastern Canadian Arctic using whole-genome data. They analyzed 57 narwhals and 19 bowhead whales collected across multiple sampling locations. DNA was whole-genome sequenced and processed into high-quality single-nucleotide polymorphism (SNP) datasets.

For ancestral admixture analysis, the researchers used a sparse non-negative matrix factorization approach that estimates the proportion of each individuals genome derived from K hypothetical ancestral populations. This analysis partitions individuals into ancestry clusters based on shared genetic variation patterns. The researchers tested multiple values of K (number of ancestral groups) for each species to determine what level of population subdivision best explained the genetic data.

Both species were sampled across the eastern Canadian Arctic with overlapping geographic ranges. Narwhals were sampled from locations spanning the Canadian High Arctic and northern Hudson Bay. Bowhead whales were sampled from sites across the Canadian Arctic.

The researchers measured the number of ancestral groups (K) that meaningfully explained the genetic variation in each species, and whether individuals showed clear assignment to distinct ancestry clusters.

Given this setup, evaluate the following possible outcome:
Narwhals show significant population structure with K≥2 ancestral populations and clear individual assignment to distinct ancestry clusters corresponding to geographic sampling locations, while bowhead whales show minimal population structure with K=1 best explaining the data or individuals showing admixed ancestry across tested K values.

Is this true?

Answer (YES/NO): YES